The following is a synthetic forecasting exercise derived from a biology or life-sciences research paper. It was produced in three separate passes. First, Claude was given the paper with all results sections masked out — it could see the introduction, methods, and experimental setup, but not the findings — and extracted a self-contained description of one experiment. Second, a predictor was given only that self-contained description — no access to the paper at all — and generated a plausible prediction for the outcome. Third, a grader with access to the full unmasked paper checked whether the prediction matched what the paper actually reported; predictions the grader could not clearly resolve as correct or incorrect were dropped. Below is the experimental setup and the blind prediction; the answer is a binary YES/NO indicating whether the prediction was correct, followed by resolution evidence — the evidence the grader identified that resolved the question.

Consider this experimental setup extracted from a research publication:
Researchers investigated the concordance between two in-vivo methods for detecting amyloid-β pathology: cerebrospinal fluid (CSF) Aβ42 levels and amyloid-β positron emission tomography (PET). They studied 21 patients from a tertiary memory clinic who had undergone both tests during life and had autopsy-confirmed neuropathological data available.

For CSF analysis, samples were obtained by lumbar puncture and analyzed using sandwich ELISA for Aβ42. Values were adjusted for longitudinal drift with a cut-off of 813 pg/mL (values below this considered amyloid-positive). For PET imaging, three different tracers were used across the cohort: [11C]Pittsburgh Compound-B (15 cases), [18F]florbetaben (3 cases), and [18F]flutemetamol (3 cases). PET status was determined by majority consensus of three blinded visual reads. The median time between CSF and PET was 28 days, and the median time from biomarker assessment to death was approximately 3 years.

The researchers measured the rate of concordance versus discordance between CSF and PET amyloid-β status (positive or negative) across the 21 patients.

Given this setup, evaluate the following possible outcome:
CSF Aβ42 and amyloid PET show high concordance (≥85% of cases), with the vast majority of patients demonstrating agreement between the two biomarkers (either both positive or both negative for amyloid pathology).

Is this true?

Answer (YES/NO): YES